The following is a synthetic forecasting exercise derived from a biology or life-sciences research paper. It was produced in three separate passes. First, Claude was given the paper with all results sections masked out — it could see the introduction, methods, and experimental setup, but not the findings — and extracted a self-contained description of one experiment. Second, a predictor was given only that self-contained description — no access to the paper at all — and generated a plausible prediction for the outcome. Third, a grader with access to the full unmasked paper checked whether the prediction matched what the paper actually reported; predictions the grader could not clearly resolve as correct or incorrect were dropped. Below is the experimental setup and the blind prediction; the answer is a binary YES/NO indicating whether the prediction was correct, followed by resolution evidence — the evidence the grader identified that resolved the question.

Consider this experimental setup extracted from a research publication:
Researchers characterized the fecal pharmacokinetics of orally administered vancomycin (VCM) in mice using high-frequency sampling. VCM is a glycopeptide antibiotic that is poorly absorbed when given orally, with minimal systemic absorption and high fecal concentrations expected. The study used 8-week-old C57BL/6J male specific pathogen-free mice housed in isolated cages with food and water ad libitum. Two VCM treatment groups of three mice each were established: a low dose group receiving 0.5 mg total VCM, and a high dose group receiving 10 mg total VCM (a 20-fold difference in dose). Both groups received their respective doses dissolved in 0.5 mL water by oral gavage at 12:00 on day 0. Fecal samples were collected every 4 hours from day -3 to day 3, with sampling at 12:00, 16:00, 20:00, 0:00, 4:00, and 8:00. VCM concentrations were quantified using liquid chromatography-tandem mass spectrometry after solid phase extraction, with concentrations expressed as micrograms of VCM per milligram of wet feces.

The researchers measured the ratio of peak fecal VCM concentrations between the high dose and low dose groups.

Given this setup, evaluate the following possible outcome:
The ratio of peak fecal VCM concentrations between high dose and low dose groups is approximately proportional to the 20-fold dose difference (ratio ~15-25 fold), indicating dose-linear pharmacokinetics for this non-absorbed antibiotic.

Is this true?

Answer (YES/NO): YES